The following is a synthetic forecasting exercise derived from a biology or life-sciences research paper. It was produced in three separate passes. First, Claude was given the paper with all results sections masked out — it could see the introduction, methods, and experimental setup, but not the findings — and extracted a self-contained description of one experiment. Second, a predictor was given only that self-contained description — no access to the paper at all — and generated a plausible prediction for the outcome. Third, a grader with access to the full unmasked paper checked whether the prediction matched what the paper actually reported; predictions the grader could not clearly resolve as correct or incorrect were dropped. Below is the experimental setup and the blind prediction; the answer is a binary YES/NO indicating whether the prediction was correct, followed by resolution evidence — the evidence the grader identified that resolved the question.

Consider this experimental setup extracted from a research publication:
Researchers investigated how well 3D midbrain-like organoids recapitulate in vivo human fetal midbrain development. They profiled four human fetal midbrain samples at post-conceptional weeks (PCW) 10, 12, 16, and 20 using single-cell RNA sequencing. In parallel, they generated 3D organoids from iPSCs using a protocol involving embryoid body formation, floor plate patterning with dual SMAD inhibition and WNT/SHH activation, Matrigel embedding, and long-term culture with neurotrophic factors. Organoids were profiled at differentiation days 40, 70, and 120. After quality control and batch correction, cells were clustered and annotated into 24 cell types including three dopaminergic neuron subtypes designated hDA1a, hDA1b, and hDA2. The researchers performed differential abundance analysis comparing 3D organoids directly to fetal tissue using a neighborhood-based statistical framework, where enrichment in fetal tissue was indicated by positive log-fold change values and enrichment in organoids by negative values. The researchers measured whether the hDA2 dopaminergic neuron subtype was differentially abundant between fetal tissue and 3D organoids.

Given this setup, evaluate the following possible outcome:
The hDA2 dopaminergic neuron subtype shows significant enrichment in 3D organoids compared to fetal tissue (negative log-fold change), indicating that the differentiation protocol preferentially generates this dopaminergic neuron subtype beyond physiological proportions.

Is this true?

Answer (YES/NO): YES